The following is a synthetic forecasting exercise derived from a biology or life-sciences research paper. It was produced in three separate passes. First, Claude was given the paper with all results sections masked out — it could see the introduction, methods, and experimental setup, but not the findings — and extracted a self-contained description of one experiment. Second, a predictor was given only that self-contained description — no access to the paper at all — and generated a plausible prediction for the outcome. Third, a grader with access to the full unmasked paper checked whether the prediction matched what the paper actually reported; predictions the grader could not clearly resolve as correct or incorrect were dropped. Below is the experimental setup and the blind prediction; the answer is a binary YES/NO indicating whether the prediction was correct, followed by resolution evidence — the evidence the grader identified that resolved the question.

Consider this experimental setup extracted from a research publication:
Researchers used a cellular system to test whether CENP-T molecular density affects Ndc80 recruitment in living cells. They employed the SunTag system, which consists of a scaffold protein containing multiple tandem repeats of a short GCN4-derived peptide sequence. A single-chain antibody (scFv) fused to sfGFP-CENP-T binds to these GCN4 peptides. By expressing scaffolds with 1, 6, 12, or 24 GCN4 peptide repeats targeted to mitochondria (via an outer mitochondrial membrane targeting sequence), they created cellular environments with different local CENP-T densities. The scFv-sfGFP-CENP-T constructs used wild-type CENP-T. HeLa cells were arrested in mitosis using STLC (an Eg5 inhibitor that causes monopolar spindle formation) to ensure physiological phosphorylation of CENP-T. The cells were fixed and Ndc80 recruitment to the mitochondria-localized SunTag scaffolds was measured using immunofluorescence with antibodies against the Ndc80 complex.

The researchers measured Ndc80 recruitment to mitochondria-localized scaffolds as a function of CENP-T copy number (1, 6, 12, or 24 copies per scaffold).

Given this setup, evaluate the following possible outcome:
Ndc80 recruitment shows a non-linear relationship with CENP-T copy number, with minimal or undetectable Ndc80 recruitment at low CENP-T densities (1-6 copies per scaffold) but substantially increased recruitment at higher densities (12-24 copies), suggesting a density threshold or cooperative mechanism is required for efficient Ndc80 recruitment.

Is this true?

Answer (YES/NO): YES